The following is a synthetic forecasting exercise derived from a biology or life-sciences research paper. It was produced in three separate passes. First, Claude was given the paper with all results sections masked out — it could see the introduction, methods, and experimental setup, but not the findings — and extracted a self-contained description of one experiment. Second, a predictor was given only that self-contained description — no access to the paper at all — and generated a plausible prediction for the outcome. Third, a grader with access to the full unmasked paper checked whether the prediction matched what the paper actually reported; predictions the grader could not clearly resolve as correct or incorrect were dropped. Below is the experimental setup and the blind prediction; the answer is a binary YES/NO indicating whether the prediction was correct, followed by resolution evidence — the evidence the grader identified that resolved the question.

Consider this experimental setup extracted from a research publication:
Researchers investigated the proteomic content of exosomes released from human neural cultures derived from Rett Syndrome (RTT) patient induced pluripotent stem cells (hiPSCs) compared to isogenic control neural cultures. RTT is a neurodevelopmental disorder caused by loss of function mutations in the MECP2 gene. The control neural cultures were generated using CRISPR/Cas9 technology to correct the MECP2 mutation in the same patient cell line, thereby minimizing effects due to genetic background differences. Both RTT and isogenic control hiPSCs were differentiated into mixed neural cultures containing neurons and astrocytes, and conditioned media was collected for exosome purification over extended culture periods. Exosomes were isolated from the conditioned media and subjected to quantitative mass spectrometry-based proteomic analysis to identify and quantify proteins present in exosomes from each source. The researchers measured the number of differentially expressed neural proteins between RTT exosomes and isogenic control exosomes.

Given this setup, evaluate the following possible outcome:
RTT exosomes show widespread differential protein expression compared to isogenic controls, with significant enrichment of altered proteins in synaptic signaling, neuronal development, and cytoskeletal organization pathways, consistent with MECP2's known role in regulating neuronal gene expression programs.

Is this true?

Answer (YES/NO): YES